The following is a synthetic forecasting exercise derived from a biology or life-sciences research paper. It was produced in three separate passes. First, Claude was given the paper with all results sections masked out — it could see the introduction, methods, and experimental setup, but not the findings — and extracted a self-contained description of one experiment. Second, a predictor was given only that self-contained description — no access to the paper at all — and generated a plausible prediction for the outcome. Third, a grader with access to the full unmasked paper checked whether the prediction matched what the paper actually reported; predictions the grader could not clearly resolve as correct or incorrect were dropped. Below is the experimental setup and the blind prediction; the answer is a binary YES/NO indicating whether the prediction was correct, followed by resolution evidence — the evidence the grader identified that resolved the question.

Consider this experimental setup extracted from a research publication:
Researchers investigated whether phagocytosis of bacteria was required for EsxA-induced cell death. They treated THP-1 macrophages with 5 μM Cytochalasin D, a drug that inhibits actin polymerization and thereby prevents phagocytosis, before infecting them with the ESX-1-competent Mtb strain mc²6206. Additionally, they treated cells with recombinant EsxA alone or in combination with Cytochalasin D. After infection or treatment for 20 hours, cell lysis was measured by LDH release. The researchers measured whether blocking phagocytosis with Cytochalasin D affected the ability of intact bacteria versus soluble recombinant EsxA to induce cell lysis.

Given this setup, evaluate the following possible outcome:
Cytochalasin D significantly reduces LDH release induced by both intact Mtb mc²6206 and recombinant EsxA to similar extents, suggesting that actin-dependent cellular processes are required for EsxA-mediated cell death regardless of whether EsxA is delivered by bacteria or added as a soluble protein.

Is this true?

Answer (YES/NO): NO